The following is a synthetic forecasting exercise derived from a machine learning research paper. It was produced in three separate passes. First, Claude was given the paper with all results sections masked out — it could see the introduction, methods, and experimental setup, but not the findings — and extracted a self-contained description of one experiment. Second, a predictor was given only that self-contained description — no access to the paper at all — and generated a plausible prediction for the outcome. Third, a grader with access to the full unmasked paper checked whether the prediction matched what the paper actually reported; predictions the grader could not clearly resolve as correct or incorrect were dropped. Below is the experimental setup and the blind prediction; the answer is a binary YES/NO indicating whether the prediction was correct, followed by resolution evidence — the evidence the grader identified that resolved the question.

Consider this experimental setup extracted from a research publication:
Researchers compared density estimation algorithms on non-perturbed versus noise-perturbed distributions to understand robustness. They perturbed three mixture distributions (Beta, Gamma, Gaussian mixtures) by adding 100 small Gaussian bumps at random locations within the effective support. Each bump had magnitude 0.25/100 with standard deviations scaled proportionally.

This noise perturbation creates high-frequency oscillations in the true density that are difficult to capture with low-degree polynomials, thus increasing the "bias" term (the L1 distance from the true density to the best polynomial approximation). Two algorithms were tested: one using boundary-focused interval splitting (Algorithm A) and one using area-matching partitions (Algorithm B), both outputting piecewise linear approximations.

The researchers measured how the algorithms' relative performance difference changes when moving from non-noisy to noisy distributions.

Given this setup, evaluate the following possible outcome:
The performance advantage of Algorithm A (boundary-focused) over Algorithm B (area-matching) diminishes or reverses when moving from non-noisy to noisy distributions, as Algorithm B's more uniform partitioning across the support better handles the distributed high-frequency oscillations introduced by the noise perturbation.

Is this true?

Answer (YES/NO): NO